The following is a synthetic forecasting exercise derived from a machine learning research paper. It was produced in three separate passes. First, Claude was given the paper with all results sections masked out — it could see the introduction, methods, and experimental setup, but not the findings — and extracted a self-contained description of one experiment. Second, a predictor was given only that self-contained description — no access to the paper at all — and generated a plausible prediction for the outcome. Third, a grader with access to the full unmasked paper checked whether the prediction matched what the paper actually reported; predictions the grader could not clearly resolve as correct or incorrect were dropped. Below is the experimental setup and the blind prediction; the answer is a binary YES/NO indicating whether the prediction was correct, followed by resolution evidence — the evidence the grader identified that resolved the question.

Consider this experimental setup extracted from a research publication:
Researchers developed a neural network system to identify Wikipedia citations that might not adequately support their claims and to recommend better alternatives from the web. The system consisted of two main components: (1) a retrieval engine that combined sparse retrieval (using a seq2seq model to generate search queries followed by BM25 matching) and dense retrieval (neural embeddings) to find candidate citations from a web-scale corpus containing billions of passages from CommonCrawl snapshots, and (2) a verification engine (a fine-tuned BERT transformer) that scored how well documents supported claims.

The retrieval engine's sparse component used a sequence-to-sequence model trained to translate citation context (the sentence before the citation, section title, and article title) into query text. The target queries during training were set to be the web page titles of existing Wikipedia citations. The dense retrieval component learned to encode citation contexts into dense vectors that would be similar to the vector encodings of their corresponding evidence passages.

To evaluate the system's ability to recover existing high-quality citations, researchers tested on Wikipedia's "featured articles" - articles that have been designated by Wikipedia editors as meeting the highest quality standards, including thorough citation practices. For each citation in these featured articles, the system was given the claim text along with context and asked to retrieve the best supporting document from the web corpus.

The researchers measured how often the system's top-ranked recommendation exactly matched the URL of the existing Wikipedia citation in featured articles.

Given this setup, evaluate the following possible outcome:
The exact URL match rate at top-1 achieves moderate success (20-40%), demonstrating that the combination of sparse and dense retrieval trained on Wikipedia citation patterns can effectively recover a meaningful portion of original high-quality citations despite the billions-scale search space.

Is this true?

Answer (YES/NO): NO